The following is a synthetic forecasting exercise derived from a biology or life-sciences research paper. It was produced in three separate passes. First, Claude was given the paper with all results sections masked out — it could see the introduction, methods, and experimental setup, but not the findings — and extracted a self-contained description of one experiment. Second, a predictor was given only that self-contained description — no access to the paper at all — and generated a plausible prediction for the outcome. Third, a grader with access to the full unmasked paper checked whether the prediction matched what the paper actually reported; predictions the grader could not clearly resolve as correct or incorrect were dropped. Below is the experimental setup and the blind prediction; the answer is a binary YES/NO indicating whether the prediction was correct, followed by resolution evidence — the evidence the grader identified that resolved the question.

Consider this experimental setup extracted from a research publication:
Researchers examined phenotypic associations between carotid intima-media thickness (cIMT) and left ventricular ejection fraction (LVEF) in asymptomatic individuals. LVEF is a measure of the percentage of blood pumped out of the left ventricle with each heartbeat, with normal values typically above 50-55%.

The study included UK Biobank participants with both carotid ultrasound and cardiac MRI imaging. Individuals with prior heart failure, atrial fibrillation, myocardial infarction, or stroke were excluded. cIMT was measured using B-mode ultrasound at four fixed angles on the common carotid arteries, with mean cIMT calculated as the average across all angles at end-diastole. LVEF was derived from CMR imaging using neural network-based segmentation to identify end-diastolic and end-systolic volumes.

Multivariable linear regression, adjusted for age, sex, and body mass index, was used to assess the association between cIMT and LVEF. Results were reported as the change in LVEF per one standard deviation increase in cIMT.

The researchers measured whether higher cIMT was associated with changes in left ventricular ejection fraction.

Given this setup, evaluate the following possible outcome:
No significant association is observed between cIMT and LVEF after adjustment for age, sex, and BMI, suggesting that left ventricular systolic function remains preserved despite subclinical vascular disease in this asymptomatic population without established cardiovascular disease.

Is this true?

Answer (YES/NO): YES